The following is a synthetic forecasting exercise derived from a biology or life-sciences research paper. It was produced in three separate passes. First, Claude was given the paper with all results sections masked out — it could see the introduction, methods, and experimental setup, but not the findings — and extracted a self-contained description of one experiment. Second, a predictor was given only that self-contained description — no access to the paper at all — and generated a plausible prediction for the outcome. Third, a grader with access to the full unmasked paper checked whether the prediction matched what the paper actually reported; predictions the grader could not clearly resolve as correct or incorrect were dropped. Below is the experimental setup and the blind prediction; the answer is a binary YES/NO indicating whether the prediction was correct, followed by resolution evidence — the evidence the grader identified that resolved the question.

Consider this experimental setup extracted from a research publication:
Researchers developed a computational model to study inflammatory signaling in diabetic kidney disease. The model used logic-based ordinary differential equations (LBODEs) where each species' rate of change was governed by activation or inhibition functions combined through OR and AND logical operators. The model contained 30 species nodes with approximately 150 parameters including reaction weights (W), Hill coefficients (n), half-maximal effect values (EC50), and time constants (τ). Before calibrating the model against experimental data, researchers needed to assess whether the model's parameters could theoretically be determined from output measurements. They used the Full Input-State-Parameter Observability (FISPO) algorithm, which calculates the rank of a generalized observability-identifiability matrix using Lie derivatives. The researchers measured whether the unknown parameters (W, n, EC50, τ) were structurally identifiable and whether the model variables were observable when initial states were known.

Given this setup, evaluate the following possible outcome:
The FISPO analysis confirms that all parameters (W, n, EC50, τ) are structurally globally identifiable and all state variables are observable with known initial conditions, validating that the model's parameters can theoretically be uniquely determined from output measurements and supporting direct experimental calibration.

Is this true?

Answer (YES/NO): YES